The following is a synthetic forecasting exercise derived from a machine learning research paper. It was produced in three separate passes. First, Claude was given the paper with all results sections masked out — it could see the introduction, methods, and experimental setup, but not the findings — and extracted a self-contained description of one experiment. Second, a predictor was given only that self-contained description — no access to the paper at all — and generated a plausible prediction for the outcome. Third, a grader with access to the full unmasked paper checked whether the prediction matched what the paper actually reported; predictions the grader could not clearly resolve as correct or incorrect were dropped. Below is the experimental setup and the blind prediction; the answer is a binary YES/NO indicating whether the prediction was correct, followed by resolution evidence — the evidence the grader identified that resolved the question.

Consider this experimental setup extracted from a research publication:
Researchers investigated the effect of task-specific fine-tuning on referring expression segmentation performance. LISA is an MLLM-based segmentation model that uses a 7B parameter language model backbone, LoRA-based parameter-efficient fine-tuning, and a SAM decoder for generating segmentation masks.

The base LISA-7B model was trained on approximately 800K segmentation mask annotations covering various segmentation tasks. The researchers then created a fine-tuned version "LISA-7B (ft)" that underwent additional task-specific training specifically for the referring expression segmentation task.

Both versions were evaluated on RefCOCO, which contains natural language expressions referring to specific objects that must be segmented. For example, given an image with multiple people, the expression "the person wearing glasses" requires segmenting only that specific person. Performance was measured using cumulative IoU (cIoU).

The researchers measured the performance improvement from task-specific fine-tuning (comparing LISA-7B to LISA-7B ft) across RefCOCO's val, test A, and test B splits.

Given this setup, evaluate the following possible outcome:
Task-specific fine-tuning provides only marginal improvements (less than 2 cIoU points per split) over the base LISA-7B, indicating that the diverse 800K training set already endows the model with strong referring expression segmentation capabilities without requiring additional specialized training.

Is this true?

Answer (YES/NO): NO